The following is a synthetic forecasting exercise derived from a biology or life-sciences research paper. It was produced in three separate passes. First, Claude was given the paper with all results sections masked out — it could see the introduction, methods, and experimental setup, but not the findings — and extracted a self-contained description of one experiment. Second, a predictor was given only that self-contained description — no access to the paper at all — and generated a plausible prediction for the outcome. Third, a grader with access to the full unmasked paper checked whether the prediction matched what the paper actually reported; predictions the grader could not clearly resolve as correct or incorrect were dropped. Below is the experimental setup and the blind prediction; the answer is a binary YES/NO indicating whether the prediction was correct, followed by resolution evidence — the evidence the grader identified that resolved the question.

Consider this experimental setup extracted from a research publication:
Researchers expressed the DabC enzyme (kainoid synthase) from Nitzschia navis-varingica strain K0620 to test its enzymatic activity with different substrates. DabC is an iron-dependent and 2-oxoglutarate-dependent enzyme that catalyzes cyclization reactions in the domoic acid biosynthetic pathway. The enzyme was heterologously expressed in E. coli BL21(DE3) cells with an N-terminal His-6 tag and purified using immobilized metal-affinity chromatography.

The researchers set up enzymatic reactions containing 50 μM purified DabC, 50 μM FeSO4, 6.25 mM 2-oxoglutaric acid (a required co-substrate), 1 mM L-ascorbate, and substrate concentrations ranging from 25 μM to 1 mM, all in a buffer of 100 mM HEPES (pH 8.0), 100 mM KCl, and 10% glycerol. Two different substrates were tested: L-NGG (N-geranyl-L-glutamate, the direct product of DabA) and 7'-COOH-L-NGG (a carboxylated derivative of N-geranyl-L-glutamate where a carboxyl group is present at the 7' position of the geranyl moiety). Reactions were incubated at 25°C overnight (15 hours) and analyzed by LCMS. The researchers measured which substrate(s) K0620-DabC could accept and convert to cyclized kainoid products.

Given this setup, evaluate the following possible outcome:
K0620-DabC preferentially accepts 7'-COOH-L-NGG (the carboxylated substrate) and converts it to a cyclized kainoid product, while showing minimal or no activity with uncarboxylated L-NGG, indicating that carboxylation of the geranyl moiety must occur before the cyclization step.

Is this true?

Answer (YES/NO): NO